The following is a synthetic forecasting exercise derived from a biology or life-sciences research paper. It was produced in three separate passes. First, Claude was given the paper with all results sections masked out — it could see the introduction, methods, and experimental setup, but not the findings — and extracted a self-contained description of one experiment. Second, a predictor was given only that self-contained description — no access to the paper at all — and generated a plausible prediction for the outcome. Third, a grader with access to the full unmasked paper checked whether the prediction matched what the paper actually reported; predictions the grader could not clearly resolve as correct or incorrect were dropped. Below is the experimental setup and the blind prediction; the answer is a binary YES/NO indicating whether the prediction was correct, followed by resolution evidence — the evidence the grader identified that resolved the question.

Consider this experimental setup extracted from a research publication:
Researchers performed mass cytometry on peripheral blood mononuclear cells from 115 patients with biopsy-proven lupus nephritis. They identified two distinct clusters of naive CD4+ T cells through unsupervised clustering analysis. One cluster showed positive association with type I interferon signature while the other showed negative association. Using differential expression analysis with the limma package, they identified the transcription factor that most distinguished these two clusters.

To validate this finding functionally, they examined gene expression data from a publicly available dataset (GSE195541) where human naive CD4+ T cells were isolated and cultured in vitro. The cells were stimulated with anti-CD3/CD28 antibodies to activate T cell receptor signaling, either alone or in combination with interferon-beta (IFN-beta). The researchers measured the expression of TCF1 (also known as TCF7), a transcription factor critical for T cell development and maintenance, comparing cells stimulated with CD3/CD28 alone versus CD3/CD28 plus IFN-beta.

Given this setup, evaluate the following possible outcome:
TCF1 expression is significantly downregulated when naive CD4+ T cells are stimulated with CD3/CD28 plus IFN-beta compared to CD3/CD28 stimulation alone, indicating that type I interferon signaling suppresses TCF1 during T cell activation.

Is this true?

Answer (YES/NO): YES